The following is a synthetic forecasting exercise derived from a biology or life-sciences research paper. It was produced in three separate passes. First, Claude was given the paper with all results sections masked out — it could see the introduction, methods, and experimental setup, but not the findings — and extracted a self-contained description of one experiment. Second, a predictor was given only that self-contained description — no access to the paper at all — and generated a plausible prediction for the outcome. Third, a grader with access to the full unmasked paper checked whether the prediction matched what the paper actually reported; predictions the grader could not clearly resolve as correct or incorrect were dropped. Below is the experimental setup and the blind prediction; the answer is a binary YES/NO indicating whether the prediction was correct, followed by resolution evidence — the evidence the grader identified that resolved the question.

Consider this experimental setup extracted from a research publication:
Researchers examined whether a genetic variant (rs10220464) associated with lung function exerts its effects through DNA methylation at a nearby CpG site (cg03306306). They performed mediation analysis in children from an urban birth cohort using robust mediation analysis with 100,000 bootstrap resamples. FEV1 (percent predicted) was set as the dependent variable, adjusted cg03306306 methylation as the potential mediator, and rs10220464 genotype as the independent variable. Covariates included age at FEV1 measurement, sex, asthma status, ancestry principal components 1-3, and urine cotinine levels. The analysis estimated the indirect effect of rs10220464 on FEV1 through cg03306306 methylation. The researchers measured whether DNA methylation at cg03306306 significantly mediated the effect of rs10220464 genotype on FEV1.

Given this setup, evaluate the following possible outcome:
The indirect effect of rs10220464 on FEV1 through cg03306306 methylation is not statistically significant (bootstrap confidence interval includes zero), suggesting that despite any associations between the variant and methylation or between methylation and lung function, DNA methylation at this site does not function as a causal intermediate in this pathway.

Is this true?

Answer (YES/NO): NO